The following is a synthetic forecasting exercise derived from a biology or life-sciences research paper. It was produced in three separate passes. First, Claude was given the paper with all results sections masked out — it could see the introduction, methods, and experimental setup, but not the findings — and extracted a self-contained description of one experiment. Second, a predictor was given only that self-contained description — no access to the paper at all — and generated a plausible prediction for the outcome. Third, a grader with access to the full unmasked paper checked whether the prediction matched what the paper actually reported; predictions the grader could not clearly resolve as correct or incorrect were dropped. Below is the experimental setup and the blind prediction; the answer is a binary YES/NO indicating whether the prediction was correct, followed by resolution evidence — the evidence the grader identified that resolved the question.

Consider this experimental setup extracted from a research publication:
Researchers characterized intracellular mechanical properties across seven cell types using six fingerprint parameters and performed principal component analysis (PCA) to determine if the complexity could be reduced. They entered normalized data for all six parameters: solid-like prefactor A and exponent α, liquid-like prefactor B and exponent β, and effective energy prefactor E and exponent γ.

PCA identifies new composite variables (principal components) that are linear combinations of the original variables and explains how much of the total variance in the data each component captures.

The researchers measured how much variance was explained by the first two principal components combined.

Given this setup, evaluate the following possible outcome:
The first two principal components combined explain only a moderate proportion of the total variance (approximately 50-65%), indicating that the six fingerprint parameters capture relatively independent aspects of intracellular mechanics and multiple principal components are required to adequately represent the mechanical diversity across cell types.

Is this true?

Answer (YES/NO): NO